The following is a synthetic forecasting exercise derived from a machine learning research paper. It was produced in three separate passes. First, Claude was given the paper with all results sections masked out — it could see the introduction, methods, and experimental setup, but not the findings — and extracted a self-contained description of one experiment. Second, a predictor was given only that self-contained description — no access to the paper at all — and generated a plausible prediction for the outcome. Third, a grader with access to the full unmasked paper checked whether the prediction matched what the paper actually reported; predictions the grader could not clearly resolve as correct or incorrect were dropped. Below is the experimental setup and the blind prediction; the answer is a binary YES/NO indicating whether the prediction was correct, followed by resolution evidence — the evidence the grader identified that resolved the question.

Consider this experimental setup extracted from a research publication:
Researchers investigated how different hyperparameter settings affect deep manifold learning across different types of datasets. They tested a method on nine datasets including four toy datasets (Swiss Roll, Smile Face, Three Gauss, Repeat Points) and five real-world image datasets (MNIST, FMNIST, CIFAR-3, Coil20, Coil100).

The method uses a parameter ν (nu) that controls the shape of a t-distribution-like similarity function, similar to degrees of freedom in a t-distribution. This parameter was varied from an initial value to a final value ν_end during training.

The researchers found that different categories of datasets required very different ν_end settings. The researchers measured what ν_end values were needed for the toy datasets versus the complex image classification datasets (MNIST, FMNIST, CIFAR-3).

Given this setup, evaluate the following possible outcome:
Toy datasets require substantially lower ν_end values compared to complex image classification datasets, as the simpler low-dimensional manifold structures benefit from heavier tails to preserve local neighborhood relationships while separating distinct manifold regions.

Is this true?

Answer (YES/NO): NO